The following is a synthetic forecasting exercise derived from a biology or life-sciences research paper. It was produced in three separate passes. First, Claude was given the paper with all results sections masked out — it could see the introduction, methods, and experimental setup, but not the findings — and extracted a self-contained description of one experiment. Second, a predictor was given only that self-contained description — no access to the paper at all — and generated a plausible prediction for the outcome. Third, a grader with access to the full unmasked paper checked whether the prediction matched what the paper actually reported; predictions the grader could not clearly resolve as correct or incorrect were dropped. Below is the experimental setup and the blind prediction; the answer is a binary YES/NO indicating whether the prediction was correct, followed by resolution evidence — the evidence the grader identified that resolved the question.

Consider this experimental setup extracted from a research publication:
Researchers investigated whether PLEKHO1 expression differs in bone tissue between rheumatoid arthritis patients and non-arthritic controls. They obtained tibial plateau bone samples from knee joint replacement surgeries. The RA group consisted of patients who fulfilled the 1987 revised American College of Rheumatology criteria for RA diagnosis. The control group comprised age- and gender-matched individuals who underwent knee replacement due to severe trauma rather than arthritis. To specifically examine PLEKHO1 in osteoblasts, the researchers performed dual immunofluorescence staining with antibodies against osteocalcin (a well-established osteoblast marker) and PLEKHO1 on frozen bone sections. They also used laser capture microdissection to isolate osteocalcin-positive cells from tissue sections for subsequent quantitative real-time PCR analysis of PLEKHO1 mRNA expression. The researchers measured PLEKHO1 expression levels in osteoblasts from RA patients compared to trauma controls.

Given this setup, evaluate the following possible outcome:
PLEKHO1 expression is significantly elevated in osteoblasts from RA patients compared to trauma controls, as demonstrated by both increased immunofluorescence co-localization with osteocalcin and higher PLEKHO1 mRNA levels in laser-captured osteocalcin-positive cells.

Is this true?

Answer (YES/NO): NO